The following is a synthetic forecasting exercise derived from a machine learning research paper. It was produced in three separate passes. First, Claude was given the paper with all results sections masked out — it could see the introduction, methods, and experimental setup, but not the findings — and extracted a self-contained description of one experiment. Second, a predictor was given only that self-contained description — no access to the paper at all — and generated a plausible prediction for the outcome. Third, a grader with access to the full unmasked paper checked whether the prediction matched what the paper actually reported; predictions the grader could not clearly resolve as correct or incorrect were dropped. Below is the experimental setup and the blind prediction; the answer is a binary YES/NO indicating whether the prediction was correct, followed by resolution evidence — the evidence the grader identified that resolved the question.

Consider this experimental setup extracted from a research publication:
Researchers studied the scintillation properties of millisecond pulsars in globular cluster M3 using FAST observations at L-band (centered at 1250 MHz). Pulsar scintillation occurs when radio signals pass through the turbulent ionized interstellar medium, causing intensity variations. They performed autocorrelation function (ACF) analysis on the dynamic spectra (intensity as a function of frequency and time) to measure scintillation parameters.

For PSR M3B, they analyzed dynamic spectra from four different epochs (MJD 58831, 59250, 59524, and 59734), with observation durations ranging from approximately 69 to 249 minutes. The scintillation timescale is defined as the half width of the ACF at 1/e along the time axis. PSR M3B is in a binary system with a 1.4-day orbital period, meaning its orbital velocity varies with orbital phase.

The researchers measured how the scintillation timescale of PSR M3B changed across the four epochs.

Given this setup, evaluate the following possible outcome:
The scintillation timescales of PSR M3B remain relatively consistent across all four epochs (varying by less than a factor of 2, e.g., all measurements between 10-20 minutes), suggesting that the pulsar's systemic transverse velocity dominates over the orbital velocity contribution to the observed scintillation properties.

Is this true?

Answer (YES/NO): NO